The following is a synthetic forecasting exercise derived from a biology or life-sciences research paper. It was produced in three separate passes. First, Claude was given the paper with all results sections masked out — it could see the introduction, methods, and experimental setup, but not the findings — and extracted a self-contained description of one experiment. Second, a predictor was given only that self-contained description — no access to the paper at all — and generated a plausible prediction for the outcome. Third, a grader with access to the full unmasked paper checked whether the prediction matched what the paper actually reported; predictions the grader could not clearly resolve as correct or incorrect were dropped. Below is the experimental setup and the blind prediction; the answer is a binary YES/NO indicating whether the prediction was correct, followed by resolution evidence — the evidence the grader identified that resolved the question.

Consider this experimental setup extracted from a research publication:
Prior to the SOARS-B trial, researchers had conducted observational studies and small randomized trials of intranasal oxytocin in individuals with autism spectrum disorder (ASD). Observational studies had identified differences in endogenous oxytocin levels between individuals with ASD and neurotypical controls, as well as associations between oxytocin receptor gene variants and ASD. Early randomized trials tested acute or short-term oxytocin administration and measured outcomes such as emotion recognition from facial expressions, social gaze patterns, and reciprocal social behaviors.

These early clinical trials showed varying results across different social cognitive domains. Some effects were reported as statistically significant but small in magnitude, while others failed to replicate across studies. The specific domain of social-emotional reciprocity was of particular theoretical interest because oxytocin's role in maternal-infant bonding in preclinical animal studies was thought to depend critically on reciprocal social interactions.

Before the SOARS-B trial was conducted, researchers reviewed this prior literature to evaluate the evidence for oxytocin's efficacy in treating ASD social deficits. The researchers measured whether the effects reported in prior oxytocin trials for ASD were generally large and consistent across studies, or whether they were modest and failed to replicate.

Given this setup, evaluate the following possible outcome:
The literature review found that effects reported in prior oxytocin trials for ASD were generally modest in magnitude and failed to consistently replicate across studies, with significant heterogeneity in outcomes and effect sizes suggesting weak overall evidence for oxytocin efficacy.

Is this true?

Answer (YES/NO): YES